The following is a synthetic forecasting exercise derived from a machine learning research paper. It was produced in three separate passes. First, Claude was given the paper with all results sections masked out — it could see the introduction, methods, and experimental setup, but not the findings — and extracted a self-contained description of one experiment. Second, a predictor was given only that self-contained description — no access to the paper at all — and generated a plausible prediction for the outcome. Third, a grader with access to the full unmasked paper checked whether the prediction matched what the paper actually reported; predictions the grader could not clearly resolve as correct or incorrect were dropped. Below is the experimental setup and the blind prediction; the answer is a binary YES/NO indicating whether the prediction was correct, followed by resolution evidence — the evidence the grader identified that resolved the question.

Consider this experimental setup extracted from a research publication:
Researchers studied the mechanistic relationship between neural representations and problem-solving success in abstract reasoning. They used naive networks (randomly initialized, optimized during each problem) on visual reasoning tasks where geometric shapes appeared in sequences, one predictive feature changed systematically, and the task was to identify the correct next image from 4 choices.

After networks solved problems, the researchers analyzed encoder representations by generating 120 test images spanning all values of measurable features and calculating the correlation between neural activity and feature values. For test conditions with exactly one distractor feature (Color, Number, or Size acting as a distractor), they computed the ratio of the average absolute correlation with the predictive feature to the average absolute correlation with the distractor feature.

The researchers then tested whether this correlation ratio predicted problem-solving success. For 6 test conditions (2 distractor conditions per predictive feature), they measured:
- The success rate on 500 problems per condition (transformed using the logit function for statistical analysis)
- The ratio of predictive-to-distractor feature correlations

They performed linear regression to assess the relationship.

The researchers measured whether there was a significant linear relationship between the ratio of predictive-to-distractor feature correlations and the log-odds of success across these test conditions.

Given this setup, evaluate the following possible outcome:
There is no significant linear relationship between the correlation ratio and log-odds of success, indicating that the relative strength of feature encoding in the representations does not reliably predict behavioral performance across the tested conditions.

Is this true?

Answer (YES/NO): NO